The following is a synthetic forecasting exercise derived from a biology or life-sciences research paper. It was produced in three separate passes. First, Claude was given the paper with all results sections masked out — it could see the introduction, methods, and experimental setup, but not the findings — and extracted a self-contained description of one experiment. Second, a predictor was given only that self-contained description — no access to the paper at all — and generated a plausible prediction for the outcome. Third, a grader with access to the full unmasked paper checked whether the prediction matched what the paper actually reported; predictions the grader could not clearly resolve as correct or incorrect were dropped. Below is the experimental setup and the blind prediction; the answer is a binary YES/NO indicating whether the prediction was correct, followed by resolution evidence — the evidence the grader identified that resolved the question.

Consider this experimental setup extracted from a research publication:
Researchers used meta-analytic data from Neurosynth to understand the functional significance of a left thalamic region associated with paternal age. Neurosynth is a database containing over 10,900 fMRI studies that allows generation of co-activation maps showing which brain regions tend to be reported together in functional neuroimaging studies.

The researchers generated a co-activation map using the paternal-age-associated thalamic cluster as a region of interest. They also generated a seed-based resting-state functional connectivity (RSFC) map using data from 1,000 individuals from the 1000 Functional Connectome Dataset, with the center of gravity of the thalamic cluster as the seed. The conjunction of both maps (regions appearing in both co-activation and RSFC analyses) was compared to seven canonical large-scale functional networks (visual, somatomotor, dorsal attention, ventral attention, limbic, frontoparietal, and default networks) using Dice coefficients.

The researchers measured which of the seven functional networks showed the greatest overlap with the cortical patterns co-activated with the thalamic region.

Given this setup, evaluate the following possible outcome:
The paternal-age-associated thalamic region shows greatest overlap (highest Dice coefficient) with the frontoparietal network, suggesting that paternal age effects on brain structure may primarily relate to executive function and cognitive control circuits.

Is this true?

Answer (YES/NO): NO